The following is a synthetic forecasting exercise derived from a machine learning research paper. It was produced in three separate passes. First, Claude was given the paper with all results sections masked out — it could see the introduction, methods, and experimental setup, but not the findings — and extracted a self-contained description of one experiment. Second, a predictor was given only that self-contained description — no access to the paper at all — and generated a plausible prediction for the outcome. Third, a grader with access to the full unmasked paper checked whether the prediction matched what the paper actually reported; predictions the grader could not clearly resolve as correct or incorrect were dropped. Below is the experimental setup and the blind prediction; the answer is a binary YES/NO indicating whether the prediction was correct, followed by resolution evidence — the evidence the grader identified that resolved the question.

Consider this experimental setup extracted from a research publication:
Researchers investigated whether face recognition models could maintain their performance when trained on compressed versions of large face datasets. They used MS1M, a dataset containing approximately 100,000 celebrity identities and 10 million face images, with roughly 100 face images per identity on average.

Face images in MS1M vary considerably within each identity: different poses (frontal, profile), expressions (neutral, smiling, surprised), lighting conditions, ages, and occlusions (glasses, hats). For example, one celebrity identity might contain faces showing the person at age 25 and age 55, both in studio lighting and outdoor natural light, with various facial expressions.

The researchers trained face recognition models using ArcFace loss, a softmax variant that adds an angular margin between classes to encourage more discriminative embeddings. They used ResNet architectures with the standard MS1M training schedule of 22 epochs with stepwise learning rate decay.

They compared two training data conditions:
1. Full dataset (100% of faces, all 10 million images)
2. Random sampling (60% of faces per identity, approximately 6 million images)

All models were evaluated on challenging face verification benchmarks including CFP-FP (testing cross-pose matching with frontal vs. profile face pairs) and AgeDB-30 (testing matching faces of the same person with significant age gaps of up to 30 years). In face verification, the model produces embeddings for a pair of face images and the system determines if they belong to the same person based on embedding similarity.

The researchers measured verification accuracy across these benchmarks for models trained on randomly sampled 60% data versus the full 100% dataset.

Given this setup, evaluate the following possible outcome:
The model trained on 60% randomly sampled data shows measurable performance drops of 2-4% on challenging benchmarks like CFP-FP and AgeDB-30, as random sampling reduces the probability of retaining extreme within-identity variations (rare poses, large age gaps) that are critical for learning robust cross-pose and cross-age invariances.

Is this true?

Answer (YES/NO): NO